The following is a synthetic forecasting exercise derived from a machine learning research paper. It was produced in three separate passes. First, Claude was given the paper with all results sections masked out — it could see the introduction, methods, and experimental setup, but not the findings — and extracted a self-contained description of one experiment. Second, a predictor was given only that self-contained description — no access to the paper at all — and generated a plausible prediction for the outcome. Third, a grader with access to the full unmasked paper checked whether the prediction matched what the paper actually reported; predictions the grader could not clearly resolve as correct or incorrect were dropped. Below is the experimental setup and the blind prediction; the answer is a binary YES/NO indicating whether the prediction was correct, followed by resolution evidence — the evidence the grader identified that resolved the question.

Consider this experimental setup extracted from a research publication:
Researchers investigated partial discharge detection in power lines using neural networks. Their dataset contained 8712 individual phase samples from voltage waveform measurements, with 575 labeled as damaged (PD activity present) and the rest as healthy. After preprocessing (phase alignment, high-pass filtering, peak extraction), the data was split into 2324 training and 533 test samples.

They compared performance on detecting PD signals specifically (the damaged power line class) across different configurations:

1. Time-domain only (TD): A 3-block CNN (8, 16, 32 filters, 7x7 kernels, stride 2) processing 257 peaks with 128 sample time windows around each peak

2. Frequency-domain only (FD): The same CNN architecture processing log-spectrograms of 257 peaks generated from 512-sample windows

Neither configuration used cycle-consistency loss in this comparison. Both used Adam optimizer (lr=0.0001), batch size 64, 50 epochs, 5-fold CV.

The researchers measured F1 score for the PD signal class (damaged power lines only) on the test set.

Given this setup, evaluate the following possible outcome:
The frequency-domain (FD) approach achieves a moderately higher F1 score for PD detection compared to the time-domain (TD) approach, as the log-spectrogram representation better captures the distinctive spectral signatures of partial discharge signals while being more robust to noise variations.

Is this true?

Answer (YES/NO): NO